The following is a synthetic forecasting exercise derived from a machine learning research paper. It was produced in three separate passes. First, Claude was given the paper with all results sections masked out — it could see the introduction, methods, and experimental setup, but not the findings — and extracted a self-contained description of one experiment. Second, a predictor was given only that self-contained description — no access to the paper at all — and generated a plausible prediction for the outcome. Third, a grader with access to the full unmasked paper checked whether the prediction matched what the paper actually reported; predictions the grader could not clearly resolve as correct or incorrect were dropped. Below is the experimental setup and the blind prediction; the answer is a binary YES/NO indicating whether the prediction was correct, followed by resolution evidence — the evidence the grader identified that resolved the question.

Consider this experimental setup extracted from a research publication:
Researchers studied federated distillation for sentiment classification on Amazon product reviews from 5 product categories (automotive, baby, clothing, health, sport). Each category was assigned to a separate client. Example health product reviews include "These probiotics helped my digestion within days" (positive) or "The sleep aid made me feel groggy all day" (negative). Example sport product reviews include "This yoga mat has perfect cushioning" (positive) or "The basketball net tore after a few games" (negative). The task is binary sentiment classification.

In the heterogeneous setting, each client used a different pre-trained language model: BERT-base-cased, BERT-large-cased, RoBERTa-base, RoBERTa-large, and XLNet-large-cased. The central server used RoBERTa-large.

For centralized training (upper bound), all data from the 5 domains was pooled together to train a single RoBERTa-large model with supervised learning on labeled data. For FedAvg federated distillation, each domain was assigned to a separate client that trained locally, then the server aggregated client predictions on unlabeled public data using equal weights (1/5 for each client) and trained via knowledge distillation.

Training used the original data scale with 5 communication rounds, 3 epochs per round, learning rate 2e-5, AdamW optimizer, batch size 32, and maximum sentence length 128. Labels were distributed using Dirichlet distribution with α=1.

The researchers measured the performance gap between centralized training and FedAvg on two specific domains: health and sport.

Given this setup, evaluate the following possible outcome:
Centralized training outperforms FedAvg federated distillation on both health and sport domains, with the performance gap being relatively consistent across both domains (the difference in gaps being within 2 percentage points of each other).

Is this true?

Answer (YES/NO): NO